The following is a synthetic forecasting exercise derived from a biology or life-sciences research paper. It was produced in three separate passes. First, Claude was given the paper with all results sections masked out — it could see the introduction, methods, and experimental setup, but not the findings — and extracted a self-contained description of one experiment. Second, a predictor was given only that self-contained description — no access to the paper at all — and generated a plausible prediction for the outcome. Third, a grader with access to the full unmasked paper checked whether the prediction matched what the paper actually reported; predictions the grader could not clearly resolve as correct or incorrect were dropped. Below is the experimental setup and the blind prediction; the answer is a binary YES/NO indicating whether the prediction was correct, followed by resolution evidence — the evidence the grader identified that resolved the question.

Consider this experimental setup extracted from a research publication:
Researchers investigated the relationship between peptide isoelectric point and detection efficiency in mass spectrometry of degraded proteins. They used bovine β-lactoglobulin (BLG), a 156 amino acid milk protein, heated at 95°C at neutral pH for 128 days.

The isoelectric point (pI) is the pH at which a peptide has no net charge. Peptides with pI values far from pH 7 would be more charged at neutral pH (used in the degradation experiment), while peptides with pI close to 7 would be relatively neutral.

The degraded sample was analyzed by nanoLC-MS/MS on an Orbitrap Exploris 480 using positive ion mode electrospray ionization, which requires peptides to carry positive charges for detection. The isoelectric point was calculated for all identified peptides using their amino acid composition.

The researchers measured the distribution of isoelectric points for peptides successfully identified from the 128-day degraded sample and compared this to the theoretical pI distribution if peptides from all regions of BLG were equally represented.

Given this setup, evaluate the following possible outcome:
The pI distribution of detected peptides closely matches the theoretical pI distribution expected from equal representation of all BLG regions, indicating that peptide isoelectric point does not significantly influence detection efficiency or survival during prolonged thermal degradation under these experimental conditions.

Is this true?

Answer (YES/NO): NO